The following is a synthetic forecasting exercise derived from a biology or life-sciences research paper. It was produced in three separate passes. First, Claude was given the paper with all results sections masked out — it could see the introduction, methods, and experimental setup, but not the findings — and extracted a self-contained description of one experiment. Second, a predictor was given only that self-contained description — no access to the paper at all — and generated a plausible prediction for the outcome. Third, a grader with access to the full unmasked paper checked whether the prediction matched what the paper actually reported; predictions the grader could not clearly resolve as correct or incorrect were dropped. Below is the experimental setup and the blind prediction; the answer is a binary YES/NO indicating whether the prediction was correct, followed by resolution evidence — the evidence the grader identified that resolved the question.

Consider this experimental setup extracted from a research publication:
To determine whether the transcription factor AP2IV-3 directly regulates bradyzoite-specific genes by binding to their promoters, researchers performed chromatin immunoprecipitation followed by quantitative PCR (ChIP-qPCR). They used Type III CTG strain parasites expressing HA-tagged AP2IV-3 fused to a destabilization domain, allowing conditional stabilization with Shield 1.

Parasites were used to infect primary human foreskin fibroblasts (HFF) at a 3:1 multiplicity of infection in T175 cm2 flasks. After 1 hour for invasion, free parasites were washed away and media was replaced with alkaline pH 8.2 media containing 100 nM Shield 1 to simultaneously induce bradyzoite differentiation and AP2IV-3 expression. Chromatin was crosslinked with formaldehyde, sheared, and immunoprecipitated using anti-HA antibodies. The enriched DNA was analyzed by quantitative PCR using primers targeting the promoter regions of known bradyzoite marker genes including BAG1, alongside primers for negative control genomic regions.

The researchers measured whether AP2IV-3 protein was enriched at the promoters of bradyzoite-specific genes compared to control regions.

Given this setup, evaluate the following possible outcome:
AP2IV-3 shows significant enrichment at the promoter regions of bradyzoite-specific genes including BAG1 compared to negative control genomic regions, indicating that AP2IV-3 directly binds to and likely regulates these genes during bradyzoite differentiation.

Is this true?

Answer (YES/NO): YES